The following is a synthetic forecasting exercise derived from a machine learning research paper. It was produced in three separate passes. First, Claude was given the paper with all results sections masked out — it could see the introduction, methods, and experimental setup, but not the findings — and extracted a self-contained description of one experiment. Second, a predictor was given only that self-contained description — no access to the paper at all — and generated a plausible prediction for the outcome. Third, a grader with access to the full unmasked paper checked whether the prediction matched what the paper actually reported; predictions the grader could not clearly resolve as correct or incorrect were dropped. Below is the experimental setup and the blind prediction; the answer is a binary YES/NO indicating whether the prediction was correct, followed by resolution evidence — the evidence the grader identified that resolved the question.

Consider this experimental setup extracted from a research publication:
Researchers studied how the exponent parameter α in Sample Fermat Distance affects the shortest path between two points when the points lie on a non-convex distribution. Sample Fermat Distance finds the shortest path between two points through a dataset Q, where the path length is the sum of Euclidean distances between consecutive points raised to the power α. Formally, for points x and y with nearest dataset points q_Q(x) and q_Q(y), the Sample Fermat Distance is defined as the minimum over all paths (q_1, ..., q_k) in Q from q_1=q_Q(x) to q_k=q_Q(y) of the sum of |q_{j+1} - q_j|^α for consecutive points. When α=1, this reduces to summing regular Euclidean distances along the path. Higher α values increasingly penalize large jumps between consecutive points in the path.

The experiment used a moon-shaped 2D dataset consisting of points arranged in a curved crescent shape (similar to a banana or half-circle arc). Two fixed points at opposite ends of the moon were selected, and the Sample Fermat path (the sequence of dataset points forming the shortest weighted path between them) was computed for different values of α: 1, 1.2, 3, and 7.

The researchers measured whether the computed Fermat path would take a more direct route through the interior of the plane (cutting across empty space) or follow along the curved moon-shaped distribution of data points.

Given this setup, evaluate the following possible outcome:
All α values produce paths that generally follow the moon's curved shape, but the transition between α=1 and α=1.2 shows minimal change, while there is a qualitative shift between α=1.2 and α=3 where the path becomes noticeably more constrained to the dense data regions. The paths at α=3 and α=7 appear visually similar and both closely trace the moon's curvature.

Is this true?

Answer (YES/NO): NO